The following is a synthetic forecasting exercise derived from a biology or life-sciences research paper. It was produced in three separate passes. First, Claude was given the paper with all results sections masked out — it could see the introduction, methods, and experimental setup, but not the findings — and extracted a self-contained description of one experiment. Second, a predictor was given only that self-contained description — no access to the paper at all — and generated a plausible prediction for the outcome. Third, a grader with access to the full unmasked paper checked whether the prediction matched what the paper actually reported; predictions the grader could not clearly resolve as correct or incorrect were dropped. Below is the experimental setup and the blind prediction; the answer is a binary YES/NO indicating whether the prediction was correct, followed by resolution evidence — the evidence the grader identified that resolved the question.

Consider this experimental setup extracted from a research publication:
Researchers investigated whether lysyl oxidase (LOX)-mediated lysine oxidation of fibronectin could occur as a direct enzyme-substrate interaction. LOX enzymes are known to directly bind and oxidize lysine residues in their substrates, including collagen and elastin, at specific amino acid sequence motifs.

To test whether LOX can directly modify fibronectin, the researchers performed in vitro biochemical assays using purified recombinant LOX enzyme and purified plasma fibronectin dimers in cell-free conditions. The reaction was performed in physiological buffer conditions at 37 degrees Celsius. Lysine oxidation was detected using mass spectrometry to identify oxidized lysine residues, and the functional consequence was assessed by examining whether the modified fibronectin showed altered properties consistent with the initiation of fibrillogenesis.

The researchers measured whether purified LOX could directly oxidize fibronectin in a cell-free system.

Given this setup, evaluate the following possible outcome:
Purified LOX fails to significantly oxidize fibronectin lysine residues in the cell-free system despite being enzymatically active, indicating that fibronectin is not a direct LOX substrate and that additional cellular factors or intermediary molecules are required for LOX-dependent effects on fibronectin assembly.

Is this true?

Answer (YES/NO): NO